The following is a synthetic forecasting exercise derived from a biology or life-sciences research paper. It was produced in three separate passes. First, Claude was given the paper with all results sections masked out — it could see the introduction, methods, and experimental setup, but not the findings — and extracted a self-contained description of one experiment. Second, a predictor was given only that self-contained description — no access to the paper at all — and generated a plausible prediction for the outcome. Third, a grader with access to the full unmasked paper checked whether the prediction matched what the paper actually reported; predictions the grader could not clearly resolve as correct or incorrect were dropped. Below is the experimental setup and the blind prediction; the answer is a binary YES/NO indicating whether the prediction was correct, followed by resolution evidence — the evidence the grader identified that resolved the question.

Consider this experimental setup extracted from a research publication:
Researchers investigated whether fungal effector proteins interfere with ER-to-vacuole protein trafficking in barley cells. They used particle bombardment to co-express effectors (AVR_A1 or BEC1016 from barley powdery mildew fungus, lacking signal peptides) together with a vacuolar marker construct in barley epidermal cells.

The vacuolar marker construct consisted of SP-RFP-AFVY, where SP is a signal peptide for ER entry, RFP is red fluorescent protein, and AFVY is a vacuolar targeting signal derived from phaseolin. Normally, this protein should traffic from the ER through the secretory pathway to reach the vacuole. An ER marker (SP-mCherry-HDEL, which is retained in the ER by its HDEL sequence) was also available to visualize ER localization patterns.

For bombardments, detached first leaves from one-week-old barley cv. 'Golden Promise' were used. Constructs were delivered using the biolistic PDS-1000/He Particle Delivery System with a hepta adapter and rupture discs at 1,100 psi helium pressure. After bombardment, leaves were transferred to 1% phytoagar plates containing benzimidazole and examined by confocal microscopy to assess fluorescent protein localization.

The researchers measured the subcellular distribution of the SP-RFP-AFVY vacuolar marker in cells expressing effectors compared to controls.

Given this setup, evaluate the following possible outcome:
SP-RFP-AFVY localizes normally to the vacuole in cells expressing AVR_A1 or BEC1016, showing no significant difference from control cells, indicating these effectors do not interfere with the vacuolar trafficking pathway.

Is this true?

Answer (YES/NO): NO